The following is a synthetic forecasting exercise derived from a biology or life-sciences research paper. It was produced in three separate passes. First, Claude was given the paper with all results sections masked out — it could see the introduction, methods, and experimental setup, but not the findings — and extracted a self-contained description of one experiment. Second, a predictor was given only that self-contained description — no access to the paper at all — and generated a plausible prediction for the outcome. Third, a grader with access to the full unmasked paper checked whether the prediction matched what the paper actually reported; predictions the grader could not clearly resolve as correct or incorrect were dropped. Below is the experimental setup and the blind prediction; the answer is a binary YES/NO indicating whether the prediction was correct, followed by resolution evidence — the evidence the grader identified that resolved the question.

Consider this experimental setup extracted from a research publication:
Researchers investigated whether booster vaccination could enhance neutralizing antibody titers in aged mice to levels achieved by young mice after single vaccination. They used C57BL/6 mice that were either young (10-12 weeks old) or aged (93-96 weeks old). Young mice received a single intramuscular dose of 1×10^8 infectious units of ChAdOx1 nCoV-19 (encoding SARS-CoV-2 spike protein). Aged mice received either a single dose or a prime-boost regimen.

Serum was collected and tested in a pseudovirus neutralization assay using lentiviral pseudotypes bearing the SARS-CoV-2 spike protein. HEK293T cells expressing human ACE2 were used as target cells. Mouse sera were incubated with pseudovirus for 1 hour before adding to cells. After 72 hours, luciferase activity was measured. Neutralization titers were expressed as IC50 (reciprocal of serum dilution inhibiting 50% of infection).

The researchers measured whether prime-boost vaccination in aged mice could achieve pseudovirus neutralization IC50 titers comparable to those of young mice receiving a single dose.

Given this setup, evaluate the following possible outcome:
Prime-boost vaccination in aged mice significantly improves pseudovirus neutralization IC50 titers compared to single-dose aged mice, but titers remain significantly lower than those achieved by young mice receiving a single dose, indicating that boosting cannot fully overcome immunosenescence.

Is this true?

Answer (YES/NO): YES